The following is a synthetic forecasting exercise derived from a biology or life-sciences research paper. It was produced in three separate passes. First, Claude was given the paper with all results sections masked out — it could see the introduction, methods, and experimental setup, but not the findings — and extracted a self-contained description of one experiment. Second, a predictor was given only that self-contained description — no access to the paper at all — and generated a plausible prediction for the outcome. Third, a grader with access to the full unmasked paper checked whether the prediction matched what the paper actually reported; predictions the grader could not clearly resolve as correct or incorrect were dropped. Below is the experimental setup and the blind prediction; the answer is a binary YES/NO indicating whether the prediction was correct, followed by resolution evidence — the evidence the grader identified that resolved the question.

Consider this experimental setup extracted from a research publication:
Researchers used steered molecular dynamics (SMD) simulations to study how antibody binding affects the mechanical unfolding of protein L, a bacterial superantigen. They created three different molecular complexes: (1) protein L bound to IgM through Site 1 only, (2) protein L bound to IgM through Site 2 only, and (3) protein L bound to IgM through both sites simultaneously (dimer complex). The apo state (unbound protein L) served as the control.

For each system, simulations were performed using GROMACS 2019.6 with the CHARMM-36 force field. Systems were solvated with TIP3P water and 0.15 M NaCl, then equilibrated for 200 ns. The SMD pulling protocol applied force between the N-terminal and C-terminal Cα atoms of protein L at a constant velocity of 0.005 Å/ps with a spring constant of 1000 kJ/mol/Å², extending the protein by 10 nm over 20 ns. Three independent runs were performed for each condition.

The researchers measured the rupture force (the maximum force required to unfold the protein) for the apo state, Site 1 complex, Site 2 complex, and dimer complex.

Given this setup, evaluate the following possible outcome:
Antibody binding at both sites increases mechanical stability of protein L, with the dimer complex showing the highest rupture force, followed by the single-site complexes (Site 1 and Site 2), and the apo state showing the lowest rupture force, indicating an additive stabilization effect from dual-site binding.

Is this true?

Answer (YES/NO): YES